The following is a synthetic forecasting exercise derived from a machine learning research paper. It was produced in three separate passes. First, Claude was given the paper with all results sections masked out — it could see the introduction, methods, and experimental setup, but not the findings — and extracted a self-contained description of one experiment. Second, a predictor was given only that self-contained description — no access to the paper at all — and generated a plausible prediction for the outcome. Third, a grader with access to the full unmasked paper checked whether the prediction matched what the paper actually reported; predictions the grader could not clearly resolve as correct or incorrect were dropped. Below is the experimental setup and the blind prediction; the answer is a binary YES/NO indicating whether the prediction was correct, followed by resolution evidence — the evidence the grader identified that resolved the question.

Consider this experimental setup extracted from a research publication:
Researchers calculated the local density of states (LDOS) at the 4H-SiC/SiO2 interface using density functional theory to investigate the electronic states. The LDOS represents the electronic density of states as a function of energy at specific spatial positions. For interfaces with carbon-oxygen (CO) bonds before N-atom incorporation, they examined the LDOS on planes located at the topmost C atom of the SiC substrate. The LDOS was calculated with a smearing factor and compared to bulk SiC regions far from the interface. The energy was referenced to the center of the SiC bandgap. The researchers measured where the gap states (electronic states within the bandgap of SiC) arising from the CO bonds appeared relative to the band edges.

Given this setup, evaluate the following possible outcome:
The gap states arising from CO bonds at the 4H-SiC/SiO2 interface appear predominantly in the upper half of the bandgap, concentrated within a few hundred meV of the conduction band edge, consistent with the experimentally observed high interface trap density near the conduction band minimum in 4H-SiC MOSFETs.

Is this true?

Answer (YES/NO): NO